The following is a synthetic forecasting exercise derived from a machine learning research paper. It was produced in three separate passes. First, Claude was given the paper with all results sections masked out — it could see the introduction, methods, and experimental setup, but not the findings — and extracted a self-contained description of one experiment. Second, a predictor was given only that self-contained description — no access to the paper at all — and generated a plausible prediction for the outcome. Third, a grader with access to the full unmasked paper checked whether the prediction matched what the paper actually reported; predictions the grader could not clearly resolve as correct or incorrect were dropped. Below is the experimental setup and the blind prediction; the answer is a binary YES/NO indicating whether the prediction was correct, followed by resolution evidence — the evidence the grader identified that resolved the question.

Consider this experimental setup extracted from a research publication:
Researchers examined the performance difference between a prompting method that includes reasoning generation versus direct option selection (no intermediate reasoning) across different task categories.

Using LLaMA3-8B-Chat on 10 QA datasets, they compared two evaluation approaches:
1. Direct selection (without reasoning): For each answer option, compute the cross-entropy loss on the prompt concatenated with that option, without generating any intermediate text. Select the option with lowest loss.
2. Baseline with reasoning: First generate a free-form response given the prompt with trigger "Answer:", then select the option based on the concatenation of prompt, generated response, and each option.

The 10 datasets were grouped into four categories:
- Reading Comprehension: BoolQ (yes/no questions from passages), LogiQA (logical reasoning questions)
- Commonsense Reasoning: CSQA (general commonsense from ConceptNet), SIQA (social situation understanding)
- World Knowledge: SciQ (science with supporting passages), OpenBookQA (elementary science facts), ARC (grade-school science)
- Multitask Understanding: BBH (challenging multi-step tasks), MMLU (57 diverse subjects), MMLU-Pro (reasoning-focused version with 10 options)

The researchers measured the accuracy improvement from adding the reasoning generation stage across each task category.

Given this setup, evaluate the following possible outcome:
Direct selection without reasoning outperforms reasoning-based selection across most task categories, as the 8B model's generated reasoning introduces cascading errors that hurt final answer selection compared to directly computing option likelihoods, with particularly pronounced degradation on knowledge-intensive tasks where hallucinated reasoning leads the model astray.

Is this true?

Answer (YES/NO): NO